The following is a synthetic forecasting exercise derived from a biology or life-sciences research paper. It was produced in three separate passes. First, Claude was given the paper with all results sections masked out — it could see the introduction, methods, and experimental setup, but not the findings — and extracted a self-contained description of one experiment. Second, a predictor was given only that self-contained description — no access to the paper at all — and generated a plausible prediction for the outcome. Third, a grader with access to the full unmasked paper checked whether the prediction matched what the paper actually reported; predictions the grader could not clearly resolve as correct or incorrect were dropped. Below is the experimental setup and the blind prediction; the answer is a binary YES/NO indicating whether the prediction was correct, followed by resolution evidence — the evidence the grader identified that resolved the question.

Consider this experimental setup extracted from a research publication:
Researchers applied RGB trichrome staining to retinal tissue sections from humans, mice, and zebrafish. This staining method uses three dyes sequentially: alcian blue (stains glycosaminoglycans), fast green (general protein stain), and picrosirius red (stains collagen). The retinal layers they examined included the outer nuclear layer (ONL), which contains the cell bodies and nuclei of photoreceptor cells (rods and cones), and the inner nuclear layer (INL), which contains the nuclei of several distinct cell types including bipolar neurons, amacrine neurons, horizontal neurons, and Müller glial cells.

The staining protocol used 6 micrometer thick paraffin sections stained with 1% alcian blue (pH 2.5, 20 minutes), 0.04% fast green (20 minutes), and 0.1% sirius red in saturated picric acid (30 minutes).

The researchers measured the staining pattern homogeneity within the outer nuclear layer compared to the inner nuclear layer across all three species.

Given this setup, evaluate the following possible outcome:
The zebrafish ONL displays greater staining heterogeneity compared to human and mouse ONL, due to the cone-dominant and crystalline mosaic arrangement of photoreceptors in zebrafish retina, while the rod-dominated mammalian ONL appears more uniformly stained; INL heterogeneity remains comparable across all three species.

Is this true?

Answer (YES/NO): NO